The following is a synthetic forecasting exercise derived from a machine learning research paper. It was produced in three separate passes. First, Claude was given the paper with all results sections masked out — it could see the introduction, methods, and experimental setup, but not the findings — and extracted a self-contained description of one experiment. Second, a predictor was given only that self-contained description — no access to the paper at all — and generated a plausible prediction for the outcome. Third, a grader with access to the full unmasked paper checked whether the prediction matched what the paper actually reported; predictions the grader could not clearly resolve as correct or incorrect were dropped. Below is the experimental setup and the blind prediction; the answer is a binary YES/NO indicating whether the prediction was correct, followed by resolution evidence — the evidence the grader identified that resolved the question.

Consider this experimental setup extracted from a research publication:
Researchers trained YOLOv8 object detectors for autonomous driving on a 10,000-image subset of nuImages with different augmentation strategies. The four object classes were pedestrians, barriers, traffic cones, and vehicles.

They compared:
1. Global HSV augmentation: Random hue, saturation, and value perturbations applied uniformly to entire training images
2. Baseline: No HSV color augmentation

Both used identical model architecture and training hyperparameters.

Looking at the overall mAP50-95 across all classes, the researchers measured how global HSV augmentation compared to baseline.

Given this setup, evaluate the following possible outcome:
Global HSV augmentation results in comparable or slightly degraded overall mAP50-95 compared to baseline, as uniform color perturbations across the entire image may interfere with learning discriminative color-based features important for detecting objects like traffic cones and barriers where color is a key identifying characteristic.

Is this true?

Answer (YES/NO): YES